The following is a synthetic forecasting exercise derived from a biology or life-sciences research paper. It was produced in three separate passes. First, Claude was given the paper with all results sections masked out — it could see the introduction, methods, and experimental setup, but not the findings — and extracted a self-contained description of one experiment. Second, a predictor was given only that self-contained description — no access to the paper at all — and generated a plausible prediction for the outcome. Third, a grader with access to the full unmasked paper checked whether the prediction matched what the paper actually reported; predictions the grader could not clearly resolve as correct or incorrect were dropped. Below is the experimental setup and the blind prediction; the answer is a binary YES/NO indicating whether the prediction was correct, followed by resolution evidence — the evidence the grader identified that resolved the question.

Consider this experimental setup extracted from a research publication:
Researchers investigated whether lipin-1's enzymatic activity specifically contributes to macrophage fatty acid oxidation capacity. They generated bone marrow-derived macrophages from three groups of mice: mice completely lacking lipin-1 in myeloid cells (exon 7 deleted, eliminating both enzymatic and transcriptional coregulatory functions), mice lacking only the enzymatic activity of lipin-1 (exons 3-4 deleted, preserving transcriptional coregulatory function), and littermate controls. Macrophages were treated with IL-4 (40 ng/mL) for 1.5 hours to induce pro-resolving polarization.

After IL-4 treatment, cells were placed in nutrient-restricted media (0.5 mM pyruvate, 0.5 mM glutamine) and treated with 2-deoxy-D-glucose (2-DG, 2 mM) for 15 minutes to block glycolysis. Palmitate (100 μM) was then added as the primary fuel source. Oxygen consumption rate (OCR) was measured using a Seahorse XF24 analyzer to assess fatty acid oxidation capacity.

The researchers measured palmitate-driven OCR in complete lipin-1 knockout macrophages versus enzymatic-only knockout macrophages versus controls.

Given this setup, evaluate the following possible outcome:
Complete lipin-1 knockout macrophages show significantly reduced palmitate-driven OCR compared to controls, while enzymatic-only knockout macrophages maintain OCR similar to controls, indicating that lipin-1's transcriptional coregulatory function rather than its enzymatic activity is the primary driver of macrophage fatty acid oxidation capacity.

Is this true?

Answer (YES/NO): YES